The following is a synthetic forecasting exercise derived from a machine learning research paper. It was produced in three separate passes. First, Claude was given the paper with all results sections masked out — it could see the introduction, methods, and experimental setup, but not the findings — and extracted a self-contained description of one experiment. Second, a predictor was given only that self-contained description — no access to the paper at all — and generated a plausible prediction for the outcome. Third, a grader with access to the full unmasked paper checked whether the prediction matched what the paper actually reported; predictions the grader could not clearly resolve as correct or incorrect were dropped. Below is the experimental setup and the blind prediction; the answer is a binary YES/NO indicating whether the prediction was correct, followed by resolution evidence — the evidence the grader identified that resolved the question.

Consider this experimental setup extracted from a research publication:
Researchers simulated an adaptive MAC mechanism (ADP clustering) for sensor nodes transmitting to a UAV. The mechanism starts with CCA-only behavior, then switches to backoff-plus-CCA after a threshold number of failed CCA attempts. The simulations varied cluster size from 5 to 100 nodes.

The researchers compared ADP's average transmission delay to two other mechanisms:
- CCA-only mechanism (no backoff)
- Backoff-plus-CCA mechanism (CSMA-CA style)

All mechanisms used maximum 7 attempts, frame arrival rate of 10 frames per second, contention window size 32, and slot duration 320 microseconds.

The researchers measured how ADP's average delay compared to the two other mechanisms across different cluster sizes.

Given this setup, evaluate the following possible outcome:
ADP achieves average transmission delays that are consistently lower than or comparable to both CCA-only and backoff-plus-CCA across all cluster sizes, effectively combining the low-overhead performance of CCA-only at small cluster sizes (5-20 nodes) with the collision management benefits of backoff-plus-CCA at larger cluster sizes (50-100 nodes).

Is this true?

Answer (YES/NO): NO